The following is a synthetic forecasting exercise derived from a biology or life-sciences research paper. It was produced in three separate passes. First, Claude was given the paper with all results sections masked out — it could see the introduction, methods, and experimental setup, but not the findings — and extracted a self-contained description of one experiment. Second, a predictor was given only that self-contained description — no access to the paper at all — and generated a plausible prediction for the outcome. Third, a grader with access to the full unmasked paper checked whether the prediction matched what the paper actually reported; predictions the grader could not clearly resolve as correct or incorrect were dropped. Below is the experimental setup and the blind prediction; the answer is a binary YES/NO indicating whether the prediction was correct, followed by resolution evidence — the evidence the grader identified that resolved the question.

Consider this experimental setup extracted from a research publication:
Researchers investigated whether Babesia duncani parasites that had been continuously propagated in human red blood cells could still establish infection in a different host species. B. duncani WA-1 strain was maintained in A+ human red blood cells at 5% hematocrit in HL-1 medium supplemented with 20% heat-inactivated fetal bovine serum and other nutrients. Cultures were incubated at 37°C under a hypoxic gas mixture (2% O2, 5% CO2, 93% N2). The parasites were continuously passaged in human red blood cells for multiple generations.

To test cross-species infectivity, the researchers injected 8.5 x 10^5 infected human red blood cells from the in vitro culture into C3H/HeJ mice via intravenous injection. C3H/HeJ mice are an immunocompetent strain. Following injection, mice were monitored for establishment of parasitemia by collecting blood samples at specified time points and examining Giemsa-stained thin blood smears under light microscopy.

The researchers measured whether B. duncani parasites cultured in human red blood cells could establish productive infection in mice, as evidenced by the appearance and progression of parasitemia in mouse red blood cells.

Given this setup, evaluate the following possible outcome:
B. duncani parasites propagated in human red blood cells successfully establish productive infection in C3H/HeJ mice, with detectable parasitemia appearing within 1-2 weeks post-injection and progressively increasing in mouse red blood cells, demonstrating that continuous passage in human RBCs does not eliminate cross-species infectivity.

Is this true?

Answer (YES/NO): YES